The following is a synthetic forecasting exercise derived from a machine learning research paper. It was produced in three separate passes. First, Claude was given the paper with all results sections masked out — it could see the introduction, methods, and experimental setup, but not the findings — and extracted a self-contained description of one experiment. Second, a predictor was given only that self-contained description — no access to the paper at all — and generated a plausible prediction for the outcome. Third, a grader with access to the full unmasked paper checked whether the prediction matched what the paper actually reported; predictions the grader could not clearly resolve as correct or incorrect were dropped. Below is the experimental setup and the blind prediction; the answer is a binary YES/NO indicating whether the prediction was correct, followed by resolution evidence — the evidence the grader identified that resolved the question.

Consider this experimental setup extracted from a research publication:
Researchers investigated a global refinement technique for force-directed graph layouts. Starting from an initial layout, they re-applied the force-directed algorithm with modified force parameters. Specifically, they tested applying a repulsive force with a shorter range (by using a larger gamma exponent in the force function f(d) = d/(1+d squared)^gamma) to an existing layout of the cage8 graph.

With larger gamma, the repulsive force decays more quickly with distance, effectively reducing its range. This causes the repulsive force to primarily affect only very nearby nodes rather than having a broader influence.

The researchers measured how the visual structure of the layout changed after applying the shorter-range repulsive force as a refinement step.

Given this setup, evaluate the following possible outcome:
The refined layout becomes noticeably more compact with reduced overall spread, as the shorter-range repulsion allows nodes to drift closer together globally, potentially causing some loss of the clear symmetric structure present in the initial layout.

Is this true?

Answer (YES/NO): NO